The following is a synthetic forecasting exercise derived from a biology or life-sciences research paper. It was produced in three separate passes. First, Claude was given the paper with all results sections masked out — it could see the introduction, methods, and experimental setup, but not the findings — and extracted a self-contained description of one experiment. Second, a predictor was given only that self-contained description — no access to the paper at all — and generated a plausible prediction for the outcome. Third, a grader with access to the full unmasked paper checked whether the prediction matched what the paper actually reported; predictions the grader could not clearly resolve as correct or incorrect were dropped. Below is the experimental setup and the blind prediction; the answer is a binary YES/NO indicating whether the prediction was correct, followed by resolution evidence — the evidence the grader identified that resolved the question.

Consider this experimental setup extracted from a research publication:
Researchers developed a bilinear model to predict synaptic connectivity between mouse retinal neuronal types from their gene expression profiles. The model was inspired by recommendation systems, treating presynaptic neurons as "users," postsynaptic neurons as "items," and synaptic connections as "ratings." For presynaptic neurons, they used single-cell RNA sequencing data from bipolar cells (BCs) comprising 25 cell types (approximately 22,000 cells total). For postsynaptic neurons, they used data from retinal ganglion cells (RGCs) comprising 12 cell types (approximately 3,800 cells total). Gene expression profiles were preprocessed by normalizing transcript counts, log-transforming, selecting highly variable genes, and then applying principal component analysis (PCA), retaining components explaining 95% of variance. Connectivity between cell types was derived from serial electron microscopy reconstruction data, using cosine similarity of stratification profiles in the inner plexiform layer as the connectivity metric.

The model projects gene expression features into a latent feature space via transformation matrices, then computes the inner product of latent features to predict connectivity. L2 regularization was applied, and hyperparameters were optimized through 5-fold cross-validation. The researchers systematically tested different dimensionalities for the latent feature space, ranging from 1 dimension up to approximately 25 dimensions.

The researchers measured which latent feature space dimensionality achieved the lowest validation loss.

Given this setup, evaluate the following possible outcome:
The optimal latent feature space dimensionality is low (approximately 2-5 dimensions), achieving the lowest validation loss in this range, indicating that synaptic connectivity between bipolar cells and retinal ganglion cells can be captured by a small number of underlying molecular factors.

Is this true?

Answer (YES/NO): YES